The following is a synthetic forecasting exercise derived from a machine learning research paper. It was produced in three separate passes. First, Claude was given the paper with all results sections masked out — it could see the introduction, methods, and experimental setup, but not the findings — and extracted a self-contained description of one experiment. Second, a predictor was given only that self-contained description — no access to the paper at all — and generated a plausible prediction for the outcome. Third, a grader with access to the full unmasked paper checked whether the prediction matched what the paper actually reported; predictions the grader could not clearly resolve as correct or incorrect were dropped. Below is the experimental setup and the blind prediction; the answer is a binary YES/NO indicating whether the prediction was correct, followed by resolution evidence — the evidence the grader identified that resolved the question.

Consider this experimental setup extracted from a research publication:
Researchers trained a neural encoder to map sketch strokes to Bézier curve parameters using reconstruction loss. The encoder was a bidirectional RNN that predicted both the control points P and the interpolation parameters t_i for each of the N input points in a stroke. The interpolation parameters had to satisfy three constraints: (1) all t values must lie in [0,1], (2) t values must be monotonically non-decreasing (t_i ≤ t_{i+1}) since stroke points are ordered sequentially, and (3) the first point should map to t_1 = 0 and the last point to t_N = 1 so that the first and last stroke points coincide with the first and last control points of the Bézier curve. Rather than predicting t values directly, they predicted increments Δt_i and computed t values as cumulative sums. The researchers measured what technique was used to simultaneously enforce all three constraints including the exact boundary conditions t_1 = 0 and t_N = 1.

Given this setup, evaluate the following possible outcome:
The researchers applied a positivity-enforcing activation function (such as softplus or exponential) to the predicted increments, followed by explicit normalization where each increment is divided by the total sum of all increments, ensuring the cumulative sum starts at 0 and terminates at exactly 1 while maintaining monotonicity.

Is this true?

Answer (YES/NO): NO